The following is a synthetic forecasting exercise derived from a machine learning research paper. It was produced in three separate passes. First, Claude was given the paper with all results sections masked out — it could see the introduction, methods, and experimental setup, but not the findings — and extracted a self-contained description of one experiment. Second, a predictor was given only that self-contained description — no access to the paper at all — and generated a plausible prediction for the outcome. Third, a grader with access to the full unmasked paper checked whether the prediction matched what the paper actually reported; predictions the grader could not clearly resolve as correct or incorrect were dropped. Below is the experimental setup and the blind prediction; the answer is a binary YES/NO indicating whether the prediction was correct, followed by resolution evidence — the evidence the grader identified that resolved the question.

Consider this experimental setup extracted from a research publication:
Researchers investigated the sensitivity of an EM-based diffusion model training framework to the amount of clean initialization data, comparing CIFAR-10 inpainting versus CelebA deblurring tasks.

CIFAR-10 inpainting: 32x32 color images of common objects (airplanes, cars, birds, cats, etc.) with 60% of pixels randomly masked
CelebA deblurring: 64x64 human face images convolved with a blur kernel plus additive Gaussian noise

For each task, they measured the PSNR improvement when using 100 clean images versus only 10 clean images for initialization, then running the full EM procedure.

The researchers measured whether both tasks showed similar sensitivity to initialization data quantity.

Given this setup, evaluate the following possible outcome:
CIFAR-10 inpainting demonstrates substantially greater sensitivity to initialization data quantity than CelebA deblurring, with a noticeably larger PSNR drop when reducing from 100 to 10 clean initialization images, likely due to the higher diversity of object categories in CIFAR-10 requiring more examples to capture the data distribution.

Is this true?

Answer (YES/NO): NO